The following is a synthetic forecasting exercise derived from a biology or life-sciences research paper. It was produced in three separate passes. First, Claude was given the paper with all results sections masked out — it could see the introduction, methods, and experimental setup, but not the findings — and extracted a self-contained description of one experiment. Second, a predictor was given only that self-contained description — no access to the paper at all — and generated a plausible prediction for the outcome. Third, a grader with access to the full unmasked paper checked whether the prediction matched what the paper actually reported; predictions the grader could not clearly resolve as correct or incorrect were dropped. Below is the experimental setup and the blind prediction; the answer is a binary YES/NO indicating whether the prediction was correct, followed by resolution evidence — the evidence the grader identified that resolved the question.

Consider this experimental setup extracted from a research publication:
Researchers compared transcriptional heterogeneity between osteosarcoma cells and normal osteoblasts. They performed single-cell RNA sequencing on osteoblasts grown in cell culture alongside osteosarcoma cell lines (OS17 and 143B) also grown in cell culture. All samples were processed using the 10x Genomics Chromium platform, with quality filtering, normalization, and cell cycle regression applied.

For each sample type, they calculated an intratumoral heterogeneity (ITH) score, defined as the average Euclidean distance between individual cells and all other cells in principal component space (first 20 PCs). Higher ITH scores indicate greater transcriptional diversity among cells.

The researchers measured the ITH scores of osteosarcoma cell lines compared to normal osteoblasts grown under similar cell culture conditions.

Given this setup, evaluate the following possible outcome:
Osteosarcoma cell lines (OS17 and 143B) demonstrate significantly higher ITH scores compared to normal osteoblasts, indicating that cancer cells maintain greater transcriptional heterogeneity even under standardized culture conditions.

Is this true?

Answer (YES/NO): YES